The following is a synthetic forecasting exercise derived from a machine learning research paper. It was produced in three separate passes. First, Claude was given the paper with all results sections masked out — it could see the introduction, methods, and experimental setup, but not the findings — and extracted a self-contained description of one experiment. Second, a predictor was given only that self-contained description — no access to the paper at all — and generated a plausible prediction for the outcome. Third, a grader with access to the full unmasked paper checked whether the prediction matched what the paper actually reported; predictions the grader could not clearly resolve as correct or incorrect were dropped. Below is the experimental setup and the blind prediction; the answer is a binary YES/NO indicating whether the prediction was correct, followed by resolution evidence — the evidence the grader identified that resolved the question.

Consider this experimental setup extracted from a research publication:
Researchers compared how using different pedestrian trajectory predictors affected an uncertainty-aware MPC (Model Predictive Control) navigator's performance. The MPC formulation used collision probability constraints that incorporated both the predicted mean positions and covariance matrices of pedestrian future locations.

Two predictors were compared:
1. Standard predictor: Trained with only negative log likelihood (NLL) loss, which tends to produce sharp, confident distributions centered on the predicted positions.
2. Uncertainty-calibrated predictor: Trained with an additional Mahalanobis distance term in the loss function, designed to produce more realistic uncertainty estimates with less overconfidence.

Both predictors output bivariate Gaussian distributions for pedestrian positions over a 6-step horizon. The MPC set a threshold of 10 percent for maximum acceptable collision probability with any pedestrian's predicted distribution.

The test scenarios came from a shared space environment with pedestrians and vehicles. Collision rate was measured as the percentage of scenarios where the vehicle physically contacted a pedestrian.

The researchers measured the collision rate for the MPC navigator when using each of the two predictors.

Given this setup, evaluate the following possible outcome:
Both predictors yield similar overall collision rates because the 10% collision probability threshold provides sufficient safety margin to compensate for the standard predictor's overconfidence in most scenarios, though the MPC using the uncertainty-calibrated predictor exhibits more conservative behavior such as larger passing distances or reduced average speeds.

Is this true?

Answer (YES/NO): NO